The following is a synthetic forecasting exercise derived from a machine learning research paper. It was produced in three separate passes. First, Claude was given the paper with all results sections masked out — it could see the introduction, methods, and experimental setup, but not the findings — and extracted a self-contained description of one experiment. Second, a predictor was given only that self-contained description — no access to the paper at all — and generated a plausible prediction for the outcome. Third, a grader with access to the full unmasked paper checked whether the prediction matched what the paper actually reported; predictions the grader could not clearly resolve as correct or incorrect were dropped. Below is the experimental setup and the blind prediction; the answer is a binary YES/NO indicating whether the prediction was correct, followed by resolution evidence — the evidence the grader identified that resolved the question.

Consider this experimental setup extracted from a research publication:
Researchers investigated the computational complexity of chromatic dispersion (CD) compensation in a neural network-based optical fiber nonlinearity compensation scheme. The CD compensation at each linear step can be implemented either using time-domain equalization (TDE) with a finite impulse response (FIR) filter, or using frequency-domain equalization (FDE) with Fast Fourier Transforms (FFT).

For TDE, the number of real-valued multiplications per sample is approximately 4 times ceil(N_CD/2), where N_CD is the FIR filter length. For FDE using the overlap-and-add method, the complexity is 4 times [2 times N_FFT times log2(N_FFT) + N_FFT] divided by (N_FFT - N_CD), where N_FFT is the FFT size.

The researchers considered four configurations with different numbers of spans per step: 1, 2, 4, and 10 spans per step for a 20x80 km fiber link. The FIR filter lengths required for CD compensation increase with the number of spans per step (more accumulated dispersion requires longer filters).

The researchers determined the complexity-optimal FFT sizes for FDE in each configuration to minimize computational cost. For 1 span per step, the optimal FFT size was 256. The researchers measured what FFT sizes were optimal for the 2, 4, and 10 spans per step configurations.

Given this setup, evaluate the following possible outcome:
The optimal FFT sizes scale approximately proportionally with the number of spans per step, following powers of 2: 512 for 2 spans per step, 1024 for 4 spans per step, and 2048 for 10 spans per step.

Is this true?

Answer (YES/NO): YES